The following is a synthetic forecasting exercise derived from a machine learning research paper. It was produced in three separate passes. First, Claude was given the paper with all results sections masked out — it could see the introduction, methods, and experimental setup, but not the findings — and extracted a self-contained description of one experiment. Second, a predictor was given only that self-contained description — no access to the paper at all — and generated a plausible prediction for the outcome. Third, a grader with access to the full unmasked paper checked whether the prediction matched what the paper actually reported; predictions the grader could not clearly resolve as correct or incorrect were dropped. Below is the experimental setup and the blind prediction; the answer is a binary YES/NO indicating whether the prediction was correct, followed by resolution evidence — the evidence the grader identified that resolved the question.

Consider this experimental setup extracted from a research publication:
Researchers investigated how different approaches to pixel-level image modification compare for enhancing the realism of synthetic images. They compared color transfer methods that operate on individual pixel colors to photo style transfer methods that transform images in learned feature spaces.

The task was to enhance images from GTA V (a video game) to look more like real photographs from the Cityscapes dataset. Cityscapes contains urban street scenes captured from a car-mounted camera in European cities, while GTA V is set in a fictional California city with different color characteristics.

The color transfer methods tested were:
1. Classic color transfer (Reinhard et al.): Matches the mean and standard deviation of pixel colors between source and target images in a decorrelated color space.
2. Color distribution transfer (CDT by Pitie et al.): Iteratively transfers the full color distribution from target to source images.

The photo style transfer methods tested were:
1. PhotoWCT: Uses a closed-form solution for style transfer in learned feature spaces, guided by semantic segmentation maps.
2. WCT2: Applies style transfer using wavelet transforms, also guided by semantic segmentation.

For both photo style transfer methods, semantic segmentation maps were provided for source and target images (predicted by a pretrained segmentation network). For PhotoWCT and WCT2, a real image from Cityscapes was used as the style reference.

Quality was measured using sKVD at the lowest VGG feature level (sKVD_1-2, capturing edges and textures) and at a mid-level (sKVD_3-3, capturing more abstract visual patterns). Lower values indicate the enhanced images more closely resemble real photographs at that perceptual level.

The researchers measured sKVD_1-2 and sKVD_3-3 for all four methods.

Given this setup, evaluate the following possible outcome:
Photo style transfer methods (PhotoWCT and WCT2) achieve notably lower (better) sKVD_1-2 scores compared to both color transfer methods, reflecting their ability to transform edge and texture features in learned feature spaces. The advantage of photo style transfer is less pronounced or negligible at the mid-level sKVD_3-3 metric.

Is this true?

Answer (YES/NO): NO